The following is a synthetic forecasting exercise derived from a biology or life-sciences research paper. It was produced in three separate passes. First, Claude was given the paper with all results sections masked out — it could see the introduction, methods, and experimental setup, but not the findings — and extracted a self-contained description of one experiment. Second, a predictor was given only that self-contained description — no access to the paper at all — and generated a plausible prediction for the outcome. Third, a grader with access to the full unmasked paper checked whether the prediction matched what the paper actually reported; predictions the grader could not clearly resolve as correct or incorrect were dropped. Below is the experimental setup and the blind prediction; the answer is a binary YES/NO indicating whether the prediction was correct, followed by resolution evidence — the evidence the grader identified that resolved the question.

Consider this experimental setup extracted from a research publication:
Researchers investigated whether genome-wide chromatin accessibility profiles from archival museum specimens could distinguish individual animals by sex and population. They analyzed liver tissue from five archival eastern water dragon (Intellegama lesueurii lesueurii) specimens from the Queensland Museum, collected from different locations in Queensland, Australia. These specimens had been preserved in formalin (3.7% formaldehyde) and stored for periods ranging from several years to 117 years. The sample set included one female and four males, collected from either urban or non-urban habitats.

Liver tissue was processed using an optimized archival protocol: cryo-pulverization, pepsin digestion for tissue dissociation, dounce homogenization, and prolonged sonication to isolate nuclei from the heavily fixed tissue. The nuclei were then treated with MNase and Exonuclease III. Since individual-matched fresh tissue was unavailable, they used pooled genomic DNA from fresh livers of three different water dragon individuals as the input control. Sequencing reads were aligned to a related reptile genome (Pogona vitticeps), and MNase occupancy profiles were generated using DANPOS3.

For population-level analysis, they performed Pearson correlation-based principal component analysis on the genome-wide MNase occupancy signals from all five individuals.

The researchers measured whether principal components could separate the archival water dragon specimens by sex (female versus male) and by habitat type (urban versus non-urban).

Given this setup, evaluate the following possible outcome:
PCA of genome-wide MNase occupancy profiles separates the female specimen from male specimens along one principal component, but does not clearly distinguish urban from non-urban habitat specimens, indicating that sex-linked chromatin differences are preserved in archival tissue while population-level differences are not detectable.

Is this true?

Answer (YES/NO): NO